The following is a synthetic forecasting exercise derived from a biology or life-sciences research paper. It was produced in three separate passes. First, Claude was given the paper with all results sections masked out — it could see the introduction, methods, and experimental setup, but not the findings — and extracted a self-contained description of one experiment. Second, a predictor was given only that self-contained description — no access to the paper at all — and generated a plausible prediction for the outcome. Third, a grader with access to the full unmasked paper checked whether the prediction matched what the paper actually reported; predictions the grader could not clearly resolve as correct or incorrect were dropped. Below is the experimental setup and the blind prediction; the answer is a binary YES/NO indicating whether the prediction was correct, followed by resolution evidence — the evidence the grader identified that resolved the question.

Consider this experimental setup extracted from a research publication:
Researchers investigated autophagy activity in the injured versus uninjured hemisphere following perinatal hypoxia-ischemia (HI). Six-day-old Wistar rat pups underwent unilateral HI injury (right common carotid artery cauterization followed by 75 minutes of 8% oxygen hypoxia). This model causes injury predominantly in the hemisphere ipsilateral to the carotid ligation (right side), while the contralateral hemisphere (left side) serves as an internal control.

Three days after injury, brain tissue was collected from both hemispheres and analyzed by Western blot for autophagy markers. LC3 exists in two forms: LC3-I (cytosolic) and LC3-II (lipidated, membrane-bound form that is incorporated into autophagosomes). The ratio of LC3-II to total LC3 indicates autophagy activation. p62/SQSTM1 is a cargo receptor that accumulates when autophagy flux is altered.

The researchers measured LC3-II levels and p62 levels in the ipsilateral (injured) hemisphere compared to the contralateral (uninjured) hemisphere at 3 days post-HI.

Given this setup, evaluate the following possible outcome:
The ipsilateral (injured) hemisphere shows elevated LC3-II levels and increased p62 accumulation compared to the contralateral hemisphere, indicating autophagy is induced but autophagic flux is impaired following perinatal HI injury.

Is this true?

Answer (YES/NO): NO